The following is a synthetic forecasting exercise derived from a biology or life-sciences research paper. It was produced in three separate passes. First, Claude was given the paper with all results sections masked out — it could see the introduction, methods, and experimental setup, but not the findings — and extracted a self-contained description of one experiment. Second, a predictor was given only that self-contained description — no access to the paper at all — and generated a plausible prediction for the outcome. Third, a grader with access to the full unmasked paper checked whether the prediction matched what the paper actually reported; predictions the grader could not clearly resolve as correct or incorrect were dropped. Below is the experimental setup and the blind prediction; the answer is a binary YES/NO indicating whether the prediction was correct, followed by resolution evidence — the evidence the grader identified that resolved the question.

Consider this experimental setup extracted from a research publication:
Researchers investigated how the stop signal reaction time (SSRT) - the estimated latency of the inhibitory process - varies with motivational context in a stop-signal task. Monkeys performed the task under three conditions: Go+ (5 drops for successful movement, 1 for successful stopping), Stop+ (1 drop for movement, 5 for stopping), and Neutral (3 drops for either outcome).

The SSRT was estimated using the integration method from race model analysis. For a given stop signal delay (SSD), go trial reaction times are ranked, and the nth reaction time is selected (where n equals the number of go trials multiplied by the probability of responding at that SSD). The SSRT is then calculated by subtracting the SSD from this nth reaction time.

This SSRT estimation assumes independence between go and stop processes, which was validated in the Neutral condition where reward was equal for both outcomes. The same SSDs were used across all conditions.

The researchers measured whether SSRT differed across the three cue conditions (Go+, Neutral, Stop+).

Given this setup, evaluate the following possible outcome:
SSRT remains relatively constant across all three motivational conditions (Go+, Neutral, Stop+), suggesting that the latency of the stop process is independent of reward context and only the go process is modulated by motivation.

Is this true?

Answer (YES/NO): NO